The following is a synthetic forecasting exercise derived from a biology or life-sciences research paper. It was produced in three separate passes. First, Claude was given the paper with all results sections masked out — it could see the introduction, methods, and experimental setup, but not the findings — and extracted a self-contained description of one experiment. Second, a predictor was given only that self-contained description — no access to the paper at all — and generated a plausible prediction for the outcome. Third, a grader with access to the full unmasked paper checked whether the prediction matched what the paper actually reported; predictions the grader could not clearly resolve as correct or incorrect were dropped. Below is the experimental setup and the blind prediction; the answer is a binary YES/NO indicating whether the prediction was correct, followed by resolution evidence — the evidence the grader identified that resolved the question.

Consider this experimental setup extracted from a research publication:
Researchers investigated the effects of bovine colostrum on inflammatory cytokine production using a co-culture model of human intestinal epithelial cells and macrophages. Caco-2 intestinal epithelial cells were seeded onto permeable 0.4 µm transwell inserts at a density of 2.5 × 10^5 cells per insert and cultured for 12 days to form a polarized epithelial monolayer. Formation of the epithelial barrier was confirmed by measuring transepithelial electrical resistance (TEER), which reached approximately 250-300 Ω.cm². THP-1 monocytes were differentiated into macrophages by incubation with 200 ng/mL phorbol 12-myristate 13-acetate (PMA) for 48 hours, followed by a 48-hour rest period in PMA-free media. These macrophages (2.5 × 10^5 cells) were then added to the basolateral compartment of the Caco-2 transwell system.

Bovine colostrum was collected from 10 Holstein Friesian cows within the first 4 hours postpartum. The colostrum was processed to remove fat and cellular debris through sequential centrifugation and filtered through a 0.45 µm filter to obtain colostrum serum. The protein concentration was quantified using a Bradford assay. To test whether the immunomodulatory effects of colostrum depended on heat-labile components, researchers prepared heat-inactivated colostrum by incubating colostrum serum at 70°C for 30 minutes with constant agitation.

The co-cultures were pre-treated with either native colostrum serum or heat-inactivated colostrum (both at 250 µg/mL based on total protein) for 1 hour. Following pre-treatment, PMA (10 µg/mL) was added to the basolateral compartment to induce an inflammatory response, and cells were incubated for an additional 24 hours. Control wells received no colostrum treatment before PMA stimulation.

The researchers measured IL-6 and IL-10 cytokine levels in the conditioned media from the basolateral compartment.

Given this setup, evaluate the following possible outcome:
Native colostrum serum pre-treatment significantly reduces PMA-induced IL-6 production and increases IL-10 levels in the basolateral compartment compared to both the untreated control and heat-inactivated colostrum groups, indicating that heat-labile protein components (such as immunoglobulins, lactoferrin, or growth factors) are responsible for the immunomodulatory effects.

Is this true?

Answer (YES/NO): YES